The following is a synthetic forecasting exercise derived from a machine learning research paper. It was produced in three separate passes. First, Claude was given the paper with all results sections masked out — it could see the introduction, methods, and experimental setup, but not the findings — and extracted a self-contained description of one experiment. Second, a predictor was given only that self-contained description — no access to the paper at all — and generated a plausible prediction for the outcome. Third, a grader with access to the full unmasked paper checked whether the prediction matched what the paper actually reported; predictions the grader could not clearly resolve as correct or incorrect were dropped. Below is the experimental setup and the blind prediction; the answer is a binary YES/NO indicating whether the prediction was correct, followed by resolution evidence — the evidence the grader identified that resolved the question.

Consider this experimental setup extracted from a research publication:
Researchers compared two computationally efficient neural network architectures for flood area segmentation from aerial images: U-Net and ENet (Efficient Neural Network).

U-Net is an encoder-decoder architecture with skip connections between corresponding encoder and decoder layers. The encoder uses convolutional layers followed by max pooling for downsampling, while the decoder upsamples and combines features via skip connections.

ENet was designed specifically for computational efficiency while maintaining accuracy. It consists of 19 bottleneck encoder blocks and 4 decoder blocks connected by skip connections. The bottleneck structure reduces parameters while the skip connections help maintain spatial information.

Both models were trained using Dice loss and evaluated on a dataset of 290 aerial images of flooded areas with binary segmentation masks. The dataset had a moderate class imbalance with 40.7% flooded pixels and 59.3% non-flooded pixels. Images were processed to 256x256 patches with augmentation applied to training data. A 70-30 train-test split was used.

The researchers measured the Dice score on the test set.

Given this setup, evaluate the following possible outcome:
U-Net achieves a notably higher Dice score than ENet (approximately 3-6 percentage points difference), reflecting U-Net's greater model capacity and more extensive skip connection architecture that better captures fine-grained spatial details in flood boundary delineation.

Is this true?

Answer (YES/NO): NO